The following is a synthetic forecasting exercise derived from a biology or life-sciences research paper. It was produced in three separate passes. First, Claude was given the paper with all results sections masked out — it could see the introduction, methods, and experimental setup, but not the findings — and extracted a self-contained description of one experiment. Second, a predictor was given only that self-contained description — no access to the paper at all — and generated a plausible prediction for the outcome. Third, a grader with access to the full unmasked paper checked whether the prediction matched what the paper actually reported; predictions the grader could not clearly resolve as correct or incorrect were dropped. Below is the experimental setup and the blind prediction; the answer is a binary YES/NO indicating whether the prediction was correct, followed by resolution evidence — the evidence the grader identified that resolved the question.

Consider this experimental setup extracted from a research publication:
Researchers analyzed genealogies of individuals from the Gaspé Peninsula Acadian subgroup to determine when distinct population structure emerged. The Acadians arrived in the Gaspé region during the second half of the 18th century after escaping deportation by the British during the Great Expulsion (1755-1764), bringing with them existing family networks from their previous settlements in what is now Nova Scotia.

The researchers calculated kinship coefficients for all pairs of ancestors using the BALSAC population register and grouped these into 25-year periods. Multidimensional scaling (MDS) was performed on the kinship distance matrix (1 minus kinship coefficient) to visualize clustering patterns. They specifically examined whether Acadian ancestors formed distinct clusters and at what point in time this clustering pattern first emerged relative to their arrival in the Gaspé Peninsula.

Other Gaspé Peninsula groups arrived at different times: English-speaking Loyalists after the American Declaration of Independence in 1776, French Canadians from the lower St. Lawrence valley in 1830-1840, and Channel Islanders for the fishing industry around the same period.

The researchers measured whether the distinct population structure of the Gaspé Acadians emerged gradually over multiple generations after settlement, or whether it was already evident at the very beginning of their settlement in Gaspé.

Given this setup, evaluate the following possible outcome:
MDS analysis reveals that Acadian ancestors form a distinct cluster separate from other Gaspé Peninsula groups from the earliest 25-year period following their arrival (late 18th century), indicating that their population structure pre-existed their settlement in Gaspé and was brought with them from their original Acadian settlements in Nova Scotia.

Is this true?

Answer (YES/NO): YES